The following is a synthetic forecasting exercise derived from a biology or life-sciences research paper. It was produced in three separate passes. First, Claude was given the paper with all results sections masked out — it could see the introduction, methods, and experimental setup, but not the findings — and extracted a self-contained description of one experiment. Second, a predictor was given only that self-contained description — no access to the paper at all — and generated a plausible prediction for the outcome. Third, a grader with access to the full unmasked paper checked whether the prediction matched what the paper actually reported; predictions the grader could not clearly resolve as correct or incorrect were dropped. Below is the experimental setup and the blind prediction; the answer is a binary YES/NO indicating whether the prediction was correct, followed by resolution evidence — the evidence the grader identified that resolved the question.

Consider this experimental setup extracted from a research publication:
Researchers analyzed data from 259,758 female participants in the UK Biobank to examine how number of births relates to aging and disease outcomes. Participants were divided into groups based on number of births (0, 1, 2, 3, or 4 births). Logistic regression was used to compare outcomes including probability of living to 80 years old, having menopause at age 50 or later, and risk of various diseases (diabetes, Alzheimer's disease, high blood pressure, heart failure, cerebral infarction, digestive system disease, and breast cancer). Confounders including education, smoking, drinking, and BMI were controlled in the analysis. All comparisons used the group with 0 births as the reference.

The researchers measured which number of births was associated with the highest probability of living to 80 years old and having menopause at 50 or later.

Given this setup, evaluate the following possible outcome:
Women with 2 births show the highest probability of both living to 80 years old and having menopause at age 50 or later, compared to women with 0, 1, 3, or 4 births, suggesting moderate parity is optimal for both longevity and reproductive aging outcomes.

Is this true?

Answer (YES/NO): NO